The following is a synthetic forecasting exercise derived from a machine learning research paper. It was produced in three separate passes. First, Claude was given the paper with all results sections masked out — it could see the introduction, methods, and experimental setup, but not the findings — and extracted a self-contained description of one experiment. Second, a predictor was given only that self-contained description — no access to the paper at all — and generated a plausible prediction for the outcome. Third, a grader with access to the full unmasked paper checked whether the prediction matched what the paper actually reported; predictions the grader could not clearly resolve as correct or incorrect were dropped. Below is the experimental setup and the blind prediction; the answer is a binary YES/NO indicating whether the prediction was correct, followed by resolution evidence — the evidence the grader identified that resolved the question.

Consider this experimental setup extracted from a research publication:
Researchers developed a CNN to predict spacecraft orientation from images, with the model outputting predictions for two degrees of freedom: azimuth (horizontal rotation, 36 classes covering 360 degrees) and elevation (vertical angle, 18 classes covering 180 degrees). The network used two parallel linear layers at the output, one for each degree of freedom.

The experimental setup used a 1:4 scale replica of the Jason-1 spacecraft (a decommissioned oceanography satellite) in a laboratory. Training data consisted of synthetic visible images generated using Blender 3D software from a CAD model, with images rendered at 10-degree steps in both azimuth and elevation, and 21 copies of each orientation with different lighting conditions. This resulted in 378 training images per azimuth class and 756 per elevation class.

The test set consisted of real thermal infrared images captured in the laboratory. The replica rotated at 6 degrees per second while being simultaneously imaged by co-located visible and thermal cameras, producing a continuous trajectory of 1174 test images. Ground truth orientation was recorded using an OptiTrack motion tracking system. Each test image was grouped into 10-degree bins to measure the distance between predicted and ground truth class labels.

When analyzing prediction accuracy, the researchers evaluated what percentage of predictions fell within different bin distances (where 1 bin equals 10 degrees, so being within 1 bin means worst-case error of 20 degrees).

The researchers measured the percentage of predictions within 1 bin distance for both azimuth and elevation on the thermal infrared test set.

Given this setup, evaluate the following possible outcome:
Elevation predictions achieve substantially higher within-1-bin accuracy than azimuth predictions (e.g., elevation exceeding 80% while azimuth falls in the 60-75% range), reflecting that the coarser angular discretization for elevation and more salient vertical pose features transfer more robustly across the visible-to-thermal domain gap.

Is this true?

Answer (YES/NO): NO